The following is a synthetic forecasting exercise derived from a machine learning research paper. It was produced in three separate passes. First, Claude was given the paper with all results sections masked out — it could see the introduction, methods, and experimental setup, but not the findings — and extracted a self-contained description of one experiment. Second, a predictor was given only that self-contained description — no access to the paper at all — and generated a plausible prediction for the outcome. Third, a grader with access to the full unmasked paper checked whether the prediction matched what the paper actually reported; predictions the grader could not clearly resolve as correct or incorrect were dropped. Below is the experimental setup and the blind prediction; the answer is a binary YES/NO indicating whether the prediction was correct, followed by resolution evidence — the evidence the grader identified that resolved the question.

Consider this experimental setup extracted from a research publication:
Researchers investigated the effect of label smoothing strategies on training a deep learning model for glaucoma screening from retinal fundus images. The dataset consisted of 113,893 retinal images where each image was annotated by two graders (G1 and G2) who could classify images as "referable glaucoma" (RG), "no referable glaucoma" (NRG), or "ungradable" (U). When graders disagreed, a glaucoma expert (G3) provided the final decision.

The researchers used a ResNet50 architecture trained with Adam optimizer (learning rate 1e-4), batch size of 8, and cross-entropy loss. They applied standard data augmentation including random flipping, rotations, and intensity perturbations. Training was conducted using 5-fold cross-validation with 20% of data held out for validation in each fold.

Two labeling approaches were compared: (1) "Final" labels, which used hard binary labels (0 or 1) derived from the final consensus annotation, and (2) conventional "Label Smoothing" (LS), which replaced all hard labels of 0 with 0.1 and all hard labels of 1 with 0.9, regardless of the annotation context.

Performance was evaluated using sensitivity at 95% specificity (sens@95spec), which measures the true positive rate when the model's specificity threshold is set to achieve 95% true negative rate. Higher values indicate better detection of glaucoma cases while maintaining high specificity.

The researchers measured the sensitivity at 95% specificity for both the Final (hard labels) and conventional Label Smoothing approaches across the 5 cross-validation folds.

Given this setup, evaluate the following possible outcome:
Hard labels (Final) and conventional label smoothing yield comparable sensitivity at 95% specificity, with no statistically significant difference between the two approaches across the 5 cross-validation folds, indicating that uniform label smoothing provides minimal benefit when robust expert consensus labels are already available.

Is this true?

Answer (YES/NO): NO